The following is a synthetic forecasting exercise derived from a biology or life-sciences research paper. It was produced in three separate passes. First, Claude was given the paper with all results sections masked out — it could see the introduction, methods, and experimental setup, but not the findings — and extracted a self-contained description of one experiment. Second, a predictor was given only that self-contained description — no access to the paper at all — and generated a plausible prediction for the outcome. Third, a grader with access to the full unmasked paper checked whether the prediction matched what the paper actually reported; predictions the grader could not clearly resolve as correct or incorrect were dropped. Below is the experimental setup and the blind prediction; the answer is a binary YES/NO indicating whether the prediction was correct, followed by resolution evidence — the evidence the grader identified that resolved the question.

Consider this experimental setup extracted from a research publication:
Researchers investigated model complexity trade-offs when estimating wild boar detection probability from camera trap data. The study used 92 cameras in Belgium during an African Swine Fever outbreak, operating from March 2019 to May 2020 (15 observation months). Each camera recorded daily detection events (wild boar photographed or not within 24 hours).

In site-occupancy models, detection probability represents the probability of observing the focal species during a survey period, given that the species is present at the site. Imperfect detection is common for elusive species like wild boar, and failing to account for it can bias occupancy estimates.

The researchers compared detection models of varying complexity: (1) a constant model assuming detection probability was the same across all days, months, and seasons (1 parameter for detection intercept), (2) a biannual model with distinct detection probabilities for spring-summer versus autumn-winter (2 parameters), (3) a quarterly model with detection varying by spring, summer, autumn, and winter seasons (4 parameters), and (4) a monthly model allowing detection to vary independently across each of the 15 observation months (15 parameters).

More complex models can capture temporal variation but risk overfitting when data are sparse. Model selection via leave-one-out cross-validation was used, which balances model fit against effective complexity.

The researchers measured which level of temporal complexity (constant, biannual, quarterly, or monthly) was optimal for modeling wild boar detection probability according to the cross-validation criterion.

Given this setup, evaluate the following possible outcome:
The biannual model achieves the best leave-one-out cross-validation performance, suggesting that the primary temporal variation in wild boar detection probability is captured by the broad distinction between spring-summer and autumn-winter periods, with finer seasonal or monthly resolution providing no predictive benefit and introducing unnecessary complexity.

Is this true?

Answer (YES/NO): NO